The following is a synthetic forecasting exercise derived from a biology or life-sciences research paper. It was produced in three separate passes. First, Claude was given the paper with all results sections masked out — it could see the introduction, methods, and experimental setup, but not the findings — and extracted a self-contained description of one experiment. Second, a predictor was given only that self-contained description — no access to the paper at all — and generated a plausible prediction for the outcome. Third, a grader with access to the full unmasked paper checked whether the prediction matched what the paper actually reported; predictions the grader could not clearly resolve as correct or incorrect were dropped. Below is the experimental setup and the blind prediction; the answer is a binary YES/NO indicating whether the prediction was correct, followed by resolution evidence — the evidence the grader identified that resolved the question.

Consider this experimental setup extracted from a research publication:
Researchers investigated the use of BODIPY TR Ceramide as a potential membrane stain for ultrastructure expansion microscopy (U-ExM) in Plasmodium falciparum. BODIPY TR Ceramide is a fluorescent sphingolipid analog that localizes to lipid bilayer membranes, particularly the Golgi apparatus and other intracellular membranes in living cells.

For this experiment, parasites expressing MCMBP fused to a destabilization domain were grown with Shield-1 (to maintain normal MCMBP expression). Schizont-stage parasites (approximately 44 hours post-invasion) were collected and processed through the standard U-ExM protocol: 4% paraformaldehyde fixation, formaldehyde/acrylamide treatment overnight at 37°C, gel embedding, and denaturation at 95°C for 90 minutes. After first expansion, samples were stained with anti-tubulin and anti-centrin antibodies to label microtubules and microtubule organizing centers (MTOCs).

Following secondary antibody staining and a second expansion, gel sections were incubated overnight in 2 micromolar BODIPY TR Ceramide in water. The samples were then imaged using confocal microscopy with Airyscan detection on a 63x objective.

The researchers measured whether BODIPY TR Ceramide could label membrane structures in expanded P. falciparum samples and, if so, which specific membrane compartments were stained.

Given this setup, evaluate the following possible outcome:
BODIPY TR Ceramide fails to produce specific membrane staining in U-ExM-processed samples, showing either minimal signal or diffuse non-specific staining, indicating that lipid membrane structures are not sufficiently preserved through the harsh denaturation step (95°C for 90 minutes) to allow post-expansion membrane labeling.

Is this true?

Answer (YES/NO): NO